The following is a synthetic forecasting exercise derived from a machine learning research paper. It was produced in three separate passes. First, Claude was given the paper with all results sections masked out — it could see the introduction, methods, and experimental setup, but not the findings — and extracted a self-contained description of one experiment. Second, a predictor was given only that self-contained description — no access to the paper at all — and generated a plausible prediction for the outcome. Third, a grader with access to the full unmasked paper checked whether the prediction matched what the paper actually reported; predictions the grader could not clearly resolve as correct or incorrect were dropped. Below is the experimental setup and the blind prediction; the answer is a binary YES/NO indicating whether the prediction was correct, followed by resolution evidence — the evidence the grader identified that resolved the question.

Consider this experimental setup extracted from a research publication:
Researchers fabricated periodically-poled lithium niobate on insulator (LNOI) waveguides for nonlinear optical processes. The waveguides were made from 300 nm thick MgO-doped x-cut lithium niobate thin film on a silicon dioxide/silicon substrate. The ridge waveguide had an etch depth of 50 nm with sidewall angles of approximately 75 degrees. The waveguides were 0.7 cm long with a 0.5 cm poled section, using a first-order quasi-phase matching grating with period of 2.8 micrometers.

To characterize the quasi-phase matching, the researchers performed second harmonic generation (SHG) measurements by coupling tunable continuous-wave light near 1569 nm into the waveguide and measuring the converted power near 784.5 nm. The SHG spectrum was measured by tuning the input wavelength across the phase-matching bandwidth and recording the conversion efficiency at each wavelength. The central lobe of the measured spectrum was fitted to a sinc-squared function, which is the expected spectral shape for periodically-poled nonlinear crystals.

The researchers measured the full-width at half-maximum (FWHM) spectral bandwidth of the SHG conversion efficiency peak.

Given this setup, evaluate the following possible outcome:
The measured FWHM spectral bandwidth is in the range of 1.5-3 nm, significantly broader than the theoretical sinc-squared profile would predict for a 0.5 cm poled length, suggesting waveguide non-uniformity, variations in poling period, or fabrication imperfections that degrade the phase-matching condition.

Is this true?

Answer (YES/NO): NO